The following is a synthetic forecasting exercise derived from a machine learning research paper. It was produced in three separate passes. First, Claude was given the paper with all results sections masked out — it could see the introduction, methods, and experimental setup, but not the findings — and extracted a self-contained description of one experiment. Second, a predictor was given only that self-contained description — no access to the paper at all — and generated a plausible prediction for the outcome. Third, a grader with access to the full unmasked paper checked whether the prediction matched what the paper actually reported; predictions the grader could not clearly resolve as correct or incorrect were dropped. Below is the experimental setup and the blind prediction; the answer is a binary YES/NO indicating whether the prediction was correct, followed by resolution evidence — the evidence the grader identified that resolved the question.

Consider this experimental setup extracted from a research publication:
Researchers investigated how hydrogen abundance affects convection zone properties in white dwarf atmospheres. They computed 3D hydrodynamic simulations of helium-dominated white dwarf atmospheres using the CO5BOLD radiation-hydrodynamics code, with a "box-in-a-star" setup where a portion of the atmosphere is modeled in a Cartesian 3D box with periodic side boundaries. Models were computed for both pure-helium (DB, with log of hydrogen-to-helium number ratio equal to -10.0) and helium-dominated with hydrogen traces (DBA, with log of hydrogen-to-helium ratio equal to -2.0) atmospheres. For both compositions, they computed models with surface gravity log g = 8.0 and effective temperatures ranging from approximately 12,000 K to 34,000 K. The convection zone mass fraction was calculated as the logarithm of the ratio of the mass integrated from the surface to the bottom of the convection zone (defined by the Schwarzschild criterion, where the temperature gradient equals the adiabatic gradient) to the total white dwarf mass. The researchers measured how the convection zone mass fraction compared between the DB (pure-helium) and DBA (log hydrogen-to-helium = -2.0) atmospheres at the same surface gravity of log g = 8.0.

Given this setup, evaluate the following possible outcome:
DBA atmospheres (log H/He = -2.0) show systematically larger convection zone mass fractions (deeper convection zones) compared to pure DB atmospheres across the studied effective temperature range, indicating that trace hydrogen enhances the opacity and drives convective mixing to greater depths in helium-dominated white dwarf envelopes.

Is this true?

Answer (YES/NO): NO